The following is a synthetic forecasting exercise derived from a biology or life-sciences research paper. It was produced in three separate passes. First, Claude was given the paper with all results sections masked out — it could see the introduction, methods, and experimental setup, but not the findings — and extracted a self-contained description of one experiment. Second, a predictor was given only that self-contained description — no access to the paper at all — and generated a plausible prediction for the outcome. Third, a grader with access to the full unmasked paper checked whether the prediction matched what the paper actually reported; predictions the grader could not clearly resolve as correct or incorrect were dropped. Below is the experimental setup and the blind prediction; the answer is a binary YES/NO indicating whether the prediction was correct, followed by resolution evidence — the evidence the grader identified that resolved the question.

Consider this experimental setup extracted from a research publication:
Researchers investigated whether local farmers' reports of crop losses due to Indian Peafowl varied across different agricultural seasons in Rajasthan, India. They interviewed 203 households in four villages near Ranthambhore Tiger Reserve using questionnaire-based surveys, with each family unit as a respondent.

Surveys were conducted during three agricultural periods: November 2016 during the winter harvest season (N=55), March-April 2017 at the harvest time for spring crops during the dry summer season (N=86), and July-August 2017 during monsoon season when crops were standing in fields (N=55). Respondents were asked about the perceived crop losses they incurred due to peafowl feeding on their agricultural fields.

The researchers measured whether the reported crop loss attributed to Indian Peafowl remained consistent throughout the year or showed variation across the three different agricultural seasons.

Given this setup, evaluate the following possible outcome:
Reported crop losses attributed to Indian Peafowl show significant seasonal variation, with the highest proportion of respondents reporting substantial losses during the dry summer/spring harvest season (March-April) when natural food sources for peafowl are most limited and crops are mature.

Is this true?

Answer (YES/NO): NO